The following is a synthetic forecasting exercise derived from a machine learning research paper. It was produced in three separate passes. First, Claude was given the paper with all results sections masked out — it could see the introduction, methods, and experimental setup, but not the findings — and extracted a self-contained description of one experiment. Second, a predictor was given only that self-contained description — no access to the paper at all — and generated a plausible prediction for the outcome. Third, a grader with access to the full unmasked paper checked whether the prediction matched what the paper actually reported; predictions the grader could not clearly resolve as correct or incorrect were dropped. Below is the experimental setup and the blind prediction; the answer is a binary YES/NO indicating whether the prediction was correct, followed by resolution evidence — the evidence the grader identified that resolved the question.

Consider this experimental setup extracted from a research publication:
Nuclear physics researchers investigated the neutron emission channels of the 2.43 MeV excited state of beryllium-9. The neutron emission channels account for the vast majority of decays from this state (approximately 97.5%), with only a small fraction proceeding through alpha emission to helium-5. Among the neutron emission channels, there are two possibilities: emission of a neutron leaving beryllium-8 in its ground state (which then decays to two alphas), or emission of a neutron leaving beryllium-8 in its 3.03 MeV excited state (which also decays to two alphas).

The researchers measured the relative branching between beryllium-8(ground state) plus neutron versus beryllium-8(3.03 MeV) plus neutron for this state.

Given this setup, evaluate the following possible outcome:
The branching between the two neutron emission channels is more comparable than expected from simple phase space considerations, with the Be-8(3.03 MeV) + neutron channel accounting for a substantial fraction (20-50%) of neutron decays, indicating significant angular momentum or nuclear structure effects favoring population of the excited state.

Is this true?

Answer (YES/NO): NO